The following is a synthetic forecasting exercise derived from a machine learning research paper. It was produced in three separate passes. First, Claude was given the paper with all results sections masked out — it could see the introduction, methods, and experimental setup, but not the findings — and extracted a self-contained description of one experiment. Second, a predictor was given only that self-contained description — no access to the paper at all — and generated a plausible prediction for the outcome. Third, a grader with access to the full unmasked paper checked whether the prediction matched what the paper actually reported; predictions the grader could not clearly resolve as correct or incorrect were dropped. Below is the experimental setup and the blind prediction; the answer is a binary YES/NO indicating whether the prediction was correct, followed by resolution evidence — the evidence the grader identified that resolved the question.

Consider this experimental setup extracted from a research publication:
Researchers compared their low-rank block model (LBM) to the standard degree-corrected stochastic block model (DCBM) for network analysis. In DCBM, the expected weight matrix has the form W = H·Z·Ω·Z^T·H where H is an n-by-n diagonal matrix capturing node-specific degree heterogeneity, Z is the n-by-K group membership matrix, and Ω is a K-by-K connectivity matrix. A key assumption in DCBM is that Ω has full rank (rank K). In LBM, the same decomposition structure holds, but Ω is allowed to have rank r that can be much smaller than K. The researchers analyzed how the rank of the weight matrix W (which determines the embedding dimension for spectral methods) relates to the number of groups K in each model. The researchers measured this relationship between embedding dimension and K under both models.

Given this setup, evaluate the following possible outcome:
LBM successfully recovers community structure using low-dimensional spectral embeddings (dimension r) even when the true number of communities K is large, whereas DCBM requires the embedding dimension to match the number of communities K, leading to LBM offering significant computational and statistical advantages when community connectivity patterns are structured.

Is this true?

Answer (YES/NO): YES